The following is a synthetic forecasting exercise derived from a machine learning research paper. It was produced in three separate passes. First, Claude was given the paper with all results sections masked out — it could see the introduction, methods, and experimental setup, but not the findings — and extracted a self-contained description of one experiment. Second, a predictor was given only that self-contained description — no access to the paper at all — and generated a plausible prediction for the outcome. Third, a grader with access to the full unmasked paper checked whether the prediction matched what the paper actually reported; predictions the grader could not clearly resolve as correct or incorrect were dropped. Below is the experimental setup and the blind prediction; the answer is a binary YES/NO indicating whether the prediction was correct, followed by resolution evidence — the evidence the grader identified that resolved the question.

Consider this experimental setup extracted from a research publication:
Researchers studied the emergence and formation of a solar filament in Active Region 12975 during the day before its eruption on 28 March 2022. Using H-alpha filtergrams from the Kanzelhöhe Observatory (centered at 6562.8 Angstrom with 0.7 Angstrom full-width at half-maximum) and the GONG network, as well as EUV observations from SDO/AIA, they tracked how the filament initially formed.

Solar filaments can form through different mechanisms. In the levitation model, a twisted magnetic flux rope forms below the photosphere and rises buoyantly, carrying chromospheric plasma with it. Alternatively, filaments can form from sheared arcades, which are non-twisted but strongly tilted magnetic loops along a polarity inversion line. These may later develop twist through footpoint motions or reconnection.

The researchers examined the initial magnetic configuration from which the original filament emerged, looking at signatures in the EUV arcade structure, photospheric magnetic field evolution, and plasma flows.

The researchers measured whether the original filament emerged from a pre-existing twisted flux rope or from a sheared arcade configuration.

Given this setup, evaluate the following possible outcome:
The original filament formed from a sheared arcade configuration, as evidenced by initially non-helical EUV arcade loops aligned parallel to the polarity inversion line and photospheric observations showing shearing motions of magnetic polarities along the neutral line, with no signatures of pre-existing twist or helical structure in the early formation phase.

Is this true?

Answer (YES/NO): YES